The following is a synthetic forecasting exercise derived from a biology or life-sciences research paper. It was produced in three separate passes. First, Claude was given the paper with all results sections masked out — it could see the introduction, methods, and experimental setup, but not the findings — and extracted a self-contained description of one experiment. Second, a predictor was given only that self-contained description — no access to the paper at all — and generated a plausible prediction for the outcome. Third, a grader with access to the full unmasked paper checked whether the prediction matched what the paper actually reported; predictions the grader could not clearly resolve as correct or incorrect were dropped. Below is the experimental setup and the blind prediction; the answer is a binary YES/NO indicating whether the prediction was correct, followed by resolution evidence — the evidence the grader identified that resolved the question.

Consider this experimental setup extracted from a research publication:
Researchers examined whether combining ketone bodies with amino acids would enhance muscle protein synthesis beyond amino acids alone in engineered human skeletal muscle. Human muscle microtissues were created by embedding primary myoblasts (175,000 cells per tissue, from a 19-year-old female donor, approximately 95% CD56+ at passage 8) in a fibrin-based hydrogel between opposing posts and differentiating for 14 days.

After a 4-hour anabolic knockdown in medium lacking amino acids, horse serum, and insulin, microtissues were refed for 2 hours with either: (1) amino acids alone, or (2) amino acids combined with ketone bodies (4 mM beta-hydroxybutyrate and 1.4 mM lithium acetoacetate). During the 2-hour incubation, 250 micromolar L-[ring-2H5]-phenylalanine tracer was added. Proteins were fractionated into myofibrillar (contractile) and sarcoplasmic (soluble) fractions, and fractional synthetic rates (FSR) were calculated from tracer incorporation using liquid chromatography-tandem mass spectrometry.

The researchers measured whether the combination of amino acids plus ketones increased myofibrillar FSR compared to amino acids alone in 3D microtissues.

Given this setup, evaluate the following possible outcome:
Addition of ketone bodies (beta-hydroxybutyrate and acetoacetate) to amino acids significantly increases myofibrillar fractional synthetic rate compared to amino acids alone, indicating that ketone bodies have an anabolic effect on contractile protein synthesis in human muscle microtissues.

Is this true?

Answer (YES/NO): NO